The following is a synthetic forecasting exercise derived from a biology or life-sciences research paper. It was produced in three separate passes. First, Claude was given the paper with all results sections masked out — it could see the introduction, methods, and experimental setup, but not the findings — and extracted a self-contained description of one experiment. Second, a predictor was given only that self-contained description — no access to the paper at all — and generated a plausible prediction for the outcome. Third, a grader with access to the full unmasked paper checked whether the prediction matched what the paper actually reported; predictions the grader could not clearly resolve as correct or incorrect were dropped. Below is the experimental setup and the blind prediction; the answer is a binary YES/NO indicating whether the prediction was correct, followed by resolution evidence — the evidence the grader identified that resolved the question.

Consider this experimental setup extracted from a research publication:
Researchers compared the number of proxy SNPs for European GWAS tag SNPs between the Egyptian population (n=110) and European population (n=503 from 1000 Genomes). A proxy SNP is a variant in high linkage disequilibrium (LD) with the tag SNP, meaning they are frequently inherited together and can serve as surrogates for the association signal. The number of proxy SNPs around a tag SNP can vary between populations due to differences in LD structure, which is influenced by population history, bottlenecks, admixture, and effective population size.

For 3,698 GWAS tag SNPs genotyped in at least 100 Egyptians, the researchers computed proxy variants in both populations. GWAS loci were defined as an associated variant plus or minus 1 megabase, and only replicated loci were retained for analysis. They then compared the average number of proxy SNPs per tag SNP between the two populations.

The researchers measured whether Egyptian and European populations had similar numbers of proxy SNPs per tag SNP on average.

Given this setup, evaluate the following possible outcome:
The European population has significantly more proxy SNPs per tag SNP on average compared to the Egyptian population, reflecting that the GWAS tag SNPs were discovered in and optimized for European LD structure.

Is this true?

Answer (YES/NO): YES